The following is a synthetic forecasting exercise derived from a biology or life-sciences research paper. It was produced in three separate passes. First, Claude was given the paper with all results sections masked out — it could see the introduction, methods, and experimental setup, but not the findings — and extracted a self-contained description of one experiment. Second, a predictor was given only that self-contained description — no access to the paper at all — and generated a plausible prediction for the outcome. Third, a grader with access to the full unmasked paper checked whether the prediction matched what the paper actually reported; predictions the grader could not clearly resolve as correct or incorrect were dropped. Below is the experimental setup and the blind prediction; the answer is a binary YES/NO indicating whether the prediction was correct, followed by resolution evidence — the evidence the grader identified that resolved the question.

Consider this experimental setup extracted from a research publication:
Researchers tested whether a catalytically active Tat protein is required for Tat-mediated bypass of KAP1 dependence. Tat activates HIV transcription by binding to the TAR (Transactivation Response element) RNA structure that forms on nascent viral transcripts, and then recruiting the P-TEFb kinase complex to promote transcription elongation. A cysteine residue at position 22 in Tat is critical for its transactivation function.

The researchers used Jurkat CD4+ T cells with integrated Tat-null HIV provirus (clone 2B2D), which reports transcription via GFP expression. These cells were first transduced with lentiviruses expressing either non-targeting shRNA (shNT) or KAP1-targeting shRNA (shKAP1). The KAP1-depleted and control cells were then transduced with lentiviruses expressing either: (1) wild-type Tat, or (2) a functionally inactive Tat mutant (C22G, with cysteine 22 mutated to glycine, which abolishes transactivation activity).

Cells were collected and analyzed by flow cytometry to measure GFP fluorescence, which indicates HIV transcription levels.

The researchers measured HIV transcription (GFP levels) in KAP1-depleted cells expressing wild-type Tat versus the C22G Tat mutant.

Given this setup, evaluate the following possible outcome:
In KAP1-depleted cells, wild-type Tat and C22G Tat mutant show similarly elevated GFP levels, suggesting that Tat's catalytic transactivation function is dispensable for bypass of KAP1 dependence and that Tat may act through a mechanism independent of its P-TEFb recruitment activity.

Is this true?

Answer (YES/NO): NO